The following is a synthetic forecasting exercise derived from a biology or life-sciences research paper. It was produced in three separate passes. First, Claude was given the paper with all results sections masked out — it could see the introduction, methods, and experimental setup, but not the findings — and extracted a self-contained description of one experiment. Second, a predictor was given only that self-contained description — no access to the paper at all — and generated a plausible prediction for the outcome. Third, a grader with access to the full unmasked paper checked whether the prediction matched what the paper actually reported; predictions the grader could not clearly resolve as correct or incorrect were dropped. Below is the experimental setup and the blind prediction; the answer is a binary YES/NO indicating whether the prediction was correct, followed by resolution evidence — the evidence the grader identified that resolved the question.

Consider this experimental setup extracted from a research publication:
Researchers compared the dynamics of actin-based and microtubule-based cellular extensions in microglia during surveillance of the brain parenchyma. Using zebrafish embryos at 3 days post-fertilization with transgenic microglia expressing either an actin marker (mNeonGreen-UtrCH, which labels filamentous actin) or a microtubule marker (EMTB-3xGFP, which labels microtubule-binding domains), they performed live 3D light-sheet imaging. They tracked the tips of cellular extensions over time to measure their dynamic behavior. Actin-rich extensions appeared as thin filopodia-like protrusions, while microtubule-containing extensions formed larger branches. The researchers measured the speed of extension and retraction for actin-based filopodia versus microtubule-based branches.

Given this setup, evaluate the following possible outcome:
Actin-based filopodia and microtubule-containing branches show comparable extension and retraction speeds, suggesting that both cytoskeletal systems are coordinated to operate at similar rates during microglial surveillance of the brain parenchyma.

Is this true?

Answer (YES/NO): NO